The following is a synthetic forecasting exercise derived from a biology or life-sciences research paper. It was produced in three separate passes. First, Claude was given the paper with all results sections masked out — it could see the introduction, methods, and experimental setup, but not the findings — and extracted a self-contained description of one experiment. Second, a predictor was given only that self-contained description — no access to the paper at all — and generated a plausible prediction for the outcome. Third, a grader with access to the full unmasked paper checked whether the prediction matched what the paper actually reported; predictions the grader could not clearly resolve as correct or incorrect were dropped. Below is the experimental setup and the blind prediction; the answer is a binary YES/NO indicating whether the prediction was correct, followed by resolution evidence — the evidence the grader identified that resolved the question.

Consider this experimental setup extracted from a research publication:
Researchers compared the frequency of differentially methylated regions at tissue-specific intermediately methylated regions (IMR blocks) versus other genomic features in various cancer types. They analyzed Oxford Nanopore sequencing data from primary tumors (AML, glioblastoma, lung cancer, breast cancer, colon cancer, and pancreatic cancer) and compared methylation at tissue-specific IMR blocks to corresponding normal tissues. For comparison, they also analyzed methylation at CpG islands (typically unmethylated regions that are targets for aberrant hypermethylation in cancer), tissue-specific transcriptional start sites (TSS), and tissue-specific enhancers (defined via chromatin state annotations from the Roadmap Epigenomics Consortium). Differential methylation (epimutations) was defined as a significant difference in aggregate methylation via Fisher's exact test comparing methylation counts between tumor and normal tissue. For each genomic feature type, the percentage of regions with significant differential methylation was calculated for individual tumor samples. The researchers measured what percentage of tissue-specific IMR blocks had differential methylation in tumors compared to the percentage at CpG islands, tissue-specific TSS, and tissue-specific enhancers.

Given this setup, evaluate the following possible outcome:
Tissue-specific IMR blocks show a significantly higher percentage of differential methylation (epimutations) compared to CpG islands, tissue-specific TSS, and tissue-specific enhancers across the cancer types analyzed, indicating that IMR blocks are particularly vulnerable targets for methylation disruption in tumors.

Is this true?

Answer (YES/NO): YES